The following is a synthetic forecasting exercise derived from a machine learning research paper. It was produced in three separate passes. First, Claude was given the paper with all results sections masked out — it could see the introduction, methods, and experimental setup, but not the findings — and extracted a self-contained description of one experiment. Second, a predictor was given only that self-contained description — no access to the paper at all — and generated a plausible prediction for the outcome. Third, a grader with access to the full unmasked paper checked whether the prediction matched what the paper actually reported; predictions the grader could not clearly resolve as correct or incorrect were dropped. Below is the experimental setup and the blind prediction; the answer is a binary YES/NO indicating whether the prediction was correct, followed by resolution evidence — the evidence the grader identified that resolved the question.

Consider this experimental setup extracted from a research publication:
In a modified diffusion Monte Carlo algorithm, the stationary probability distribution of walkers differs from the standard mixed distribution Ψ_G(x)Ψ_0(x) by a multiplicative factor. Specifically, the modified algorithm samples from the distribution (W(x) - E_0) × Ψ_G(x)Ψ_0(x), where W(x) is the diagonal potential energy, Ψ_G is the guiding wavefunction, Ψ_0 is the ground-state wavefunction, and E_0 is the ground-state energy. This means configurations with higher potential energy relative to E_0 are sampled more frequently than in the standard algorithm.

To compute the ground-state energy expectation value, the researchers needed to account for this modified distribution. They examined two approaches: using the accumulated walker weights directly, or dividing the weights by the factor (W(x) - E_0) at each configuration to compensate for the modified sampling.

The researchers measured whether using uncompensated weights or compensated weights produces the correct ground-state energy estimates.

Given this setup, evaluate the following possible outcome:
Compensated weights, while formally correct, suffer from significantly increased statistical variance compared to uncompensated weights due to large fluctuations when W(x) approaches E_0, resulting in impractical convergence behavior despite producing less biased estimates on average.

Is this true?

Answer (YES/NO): NO